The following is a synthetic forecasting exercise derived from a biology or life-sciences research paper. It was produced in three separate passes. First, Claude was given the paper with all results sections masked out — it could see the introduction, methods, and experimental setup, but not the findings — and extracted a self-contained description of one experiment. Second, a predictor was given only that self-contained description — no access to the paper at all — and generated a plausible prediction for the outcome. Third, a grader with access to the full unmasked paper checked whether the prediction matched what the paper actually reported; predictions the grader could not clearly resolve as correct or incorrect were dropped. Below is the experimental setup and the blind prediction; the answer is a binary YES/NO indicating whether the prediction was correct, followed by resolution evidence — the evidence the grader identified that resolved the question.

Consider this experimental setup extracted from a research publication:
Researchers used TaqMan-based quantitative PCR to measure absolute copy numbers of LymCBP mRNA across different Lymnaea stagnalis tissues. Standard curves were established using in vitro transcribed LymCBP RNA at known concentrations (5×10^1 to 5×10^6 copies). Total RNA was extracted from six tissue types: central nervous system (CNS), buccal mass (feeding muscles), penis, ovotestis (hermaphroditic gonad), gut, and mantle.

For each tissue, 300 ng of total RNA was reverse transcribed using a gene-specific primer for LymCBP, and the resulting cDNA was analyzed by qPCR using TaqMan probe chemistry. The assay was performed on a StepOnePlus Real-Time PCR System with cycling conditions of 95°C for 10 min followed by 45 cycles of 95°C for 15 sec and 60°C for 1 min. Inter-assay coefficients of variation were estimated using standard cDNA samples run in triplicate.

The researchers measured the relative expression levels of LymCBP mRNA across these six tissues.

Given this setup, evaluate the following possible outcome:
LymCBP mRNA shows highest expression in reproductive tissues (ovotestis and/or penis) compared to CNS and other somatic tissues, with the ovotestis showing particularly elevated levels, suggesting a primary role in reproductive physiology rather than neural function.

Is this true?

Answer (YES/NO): NO